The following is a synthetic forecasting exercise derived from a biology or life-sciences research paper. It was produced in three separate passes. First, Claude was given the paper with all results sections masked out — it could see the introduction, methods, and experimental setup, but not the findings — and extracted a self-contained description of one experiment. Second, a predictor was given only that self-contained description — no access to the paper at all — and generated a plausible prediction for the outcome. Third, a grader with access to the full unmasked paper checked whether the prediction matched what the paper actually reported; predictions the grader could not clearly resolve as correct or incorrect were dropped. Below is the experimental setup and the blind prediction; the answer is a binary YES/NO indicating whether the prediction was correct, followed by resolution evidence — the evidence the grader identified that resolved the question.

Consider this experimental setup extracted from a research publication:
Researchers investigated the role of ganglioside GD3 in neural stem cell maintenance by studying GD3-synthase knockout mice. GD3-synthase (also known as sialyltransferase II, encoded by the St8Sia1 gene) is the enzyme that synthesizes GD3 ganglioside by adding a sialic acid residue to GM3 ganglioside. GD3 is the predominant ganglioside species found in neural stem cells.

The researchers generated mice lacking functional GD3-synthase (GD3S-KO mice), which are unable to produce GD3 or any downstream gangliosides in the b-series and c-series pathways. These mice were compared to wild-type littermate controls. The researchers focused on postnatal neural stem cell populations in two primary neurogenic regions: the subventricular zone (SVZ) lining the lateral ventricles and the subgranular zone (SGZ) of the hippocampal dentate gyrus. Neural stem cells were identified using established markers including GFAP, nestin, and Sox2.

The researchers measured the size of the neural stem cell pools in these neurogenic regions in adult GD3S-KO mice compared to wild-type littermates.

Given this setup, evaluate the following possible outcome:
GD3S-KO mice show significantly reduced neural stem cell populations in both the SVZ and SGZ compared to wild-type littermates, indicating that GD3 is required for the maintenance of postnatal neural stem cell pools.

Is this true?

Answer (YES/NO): YES